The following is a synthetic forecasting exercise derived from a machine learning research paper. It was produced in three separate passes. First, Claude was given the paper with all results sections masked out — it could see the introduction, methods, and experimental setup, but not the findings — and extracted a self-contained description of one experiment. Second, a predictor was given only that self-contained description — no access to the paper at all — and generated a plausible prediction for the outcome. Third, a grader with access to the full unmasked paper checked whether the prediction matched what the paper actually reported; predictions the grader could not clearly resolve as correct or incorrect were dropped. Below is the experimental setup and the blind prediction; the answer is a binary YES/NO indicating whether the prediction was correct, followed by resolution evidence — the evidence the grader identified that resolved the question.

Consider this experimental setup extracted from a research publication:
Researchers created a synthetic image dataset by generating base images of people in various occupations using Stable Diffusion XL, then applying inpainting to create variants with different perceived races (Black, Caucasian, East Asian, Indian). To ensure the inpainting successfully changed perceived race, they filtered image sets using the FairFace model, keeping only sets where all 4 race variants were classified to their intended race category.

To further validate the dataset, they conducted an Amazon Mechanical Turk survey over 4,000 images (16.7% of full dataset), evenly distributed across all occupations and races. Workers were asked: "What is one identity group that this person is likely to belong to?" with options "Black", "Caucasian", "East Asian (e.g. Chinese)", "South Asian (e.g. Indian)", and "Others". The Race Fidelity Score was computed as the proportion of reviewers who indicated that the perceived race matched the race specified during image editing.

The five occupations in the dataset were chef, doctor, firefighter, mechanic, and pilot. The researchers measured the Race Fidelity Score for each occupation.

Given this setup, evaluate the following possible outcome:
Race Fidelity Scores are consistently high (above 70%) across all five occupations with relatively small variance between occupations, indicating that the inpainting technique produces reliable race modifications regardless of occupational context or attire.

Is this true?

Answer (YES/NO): YES